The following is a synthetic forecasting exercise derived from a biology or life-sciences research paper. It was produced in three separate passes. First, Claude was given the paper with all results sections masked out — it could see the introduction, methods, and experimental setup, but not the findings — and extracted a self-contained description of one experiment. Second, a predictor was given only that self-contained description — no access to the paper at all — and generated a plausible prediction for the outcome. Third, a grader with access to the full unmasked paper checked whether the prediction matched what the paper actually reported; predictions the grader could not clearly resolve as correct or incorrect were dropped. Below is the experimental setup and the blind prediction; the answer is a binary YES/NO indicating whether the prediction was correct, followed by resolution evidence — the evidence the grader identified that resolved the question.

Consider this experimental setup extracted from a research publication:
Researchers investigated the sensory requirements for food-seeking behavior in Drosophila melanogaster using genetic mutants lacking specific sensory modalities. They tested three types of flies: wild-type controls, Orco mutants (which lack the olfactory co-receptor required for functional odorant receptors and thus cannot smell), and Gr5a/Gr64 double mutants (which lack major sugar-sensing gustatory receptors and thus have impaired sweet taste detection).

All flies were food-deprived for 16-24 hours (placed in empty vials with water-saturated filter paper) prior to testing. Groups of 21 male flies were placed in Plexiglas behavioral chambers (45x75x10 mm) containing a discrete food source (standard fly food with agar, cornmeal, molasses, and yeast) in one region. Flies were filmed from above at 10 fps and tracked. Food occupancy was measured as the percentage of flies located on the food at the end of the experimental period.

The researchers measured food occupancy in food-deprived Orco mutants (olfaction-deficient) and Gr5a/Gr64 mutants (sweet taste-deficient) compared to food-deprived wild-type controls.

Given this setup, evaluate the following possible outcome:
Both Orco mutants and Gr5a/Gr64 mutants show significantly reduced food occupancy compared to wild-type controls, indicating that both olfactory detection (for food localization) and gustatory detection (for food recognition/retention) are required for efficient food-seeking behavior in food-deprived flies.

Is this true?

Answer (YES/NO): NO